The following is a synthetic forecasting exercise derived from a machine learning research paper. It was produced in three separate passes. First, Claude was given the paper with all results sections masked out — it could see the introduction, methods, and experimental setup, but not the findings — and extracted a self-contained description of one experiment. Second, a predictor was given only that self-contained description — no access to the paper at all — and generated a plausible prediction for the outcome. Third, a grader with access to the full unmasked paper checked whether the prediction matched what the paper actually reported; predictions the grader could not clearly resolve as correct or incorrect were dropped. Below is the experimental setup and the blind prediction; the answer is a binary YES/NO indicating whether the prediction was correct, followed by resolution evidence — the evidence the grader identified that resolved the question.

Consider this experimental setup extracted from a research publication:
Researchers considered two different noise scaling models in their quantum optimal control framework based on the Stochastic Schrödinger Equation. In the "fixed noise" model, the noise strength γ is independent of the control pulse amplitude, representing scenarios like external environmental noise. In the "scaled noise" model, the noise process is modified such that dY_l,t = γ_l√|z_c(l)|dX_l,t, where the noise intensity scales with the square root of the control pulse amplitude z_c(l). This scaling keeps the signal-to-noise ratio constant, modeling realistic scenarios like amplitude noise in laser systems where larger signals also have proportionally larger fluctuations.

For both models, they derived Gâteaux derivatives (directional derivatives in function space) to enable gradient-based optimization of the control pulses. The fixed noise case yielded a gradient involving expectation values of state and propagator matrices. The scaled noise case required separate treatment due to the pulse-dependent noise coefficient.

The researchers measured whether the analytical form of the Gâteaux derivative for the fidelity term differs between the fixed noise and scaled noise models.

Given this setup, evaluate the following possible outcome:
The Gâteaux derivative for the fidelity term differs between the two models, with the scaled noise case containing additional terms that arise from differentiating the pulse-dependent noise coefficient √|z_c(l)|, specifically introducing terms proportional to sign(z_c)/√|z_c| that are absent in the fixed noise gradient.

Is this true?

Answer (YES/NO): NO